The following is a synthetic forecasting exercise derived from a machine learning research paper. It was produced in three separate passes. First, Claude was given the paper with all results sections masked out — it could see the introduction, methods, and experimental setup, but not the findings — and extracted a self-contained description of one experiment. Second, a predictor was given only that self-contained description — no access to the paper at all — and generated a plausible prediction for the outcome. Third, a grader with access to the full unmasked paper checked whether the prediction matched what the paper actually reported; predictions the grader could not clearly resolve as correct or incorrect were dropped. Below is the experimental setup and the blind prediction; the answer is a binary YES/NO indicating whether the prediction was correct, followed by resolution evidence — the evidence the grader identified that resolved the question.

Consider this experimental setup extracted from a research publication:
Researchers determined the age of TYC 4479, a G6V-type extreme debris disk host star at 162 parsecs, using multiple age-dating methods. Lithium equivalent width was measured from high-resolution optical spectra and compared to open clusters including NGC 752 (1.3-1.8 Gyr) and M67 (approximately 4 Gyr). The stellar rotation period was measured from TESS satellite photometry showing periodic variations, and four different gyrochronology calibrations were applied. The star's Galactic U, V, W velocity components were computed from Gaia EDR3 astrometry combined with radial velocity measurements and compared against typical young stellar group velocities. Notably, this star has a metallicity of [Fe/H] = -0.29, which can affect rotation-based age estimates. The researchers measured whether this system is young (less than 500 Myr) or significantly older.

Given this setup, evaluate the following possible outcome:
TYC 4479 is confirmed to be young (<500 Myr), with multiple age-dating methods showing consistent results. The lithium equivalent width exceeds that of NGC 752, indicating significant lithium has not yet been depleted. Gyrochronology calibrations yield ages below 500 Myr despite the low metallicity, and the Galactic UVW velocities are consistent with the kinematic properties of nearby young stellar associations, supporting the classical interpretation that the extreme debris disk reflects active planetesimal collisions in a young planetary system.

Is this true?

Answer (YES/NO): NO